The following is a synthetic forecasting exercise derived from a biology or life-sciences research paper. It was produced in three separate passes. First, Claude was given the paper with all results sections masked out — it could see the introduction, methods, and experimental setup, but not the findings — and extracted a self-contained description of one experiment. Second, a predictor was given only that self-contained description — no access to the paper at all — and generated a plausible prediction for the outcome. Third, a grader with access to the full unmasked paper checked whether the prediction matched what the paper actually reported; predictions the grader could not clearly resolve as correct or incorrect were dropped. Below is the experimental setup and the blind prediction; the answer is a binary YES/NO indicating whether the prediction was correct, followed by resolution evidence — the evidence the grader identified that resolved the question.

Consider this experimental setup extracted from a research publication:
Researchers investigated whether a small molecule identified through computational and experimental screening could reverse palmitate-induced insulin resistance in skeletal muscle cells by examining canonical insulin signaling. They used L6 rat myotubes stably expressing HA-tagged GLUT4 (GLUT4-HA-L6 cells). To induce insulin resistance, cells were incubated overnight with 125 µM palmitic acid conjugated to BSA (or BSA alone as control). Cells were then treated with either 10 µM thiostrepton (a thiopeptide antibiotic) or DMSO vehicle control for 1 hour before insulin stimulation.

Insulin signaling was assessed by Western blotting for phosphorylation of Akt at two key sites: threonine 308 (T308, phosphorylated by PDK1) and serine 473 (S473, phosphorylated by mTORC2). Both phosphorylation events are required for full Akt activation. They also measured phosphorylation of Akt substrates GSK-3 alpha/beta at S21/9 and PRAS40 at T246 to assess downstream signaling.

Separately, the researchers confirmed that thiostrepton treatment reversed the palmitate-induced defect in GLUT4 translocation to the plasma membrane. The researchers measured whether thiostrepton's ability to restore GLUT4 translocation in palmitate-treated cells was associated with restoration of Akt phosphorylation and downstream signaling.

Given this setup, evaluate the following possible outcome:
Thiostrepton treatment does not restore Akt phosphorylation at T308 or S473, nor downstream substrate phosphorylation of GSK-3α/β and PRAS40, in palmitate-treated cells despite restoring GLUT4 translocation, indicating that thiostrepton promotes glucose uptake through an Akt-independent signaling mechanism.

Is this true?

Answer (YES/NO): NO